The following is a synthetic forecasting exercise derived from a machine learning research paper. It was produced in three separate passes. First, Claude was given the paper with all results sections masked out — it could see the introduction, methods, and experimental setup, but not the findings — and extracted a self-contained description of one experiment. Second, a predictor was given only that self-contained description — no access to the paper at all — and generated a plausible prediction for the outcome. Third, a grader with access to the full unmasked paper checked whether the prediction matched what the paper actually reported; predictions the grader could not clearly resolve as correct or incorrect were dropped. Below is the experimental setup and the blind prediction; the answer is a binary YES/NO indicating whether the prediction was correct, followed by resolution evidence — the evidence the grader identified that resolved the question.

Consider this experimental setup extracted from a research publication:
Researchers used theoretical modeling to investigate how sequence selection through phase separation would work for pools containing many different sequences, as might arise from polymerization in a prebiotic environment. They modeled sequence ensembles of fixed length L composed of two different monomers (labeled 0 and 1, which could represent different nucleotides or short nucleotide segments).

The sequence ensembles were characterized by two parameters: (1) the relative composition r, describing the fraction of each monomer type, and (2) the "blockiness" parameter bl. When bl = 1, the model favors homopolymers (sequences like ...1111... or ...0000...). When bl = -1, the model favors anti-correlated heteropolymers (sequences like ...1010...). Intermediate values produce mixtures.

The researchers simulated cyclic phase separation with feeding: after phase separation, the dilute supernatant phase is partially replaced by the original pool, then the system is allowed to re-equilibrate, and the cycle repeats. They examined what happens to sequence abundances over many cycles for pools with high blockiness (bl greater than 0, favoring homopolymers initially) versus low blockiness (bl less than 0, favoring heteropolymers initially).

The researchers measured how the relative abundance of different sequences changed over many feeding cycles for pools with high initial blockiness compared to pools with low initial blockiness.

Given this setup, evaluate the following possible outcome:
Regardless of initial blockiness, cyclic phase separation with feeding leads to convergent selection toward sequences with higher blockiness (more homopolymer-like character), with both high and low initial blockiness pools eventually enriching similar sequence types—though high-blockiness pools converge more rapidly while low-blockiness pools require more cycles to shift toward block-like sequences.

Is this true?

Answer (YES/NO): NO